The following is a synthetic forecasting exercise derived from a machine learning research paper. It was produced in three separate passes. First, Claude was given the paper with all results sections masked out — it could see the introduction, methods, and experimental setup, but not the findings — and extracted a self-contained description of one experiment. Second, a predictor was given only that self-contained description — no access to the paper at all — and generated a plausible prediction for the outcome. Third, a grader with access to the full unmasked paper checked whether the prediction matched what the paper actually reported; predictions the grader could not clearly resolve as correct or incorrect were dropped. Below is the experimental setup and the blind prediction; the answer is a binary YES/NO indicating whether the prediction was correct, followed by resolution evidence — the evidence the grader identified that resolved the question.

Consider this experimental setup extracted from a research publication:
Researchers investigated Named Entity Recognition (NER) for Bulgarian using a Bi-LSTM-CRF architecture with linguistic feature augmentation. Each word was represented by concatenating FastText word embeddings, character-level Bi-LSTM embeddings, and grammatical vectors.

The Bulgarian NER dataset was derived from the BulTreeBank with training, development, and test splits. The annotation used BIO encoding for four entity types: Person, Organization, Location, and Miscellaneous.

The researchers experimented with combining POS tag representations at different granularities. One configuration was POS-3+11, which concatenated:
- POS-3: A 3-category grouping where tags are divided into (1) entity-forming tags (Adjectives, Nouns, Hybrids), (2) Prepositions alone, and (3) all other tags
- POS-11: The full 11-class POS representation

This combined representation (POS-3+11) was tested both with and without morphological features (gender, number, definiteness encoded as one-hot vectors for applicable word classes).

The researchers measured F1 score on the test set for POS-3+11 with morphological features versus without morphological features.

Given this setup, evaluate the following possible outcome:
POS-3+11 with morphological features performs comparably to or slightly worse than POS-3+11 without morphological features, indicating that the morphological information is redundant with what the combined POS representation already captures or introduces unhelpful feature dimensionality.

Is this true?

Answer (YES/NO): NO